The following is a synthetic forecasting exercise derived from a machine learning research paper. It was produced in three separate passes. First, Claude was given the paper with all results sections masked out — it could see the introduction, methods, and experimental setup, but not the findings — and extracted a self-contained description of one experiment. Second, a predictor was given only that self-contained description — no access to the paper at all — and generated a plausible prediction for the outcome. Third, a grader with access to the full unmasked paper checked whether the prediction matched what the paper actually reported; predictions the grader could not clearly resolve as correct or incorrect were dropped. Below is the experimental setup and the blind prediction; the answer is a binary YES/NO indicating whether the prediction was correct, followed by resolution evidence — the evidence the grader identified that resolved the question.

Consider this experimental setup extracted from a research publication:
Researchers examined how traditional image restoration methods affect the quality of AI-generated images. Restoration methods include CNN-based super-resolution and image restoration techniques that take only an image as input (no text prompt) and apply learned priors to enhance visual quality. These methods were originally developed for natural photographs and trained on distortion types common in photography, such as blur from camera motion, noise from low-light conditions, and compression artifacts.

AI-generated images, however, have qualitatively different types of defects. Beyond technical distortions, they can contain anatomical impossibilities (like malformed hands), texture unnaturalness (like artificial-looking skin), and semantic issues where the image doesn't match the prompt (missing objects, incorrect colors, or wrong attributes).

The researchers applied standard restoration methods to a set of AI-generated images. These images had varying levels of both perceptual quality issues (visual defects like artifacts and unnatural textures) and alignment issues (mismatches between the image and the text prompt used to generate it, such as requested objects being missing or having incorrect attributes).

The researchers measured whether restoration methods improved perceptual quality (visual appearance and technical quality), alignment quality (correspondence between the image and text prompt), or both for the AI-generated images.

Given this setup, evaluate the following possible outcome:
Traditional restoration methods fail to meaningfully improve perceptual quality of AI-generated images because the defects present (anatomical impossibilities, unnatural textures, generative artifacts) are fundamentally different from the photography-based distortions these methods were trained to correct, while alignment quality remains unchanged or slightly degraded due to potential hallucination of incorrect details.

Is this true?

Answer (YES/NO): NO